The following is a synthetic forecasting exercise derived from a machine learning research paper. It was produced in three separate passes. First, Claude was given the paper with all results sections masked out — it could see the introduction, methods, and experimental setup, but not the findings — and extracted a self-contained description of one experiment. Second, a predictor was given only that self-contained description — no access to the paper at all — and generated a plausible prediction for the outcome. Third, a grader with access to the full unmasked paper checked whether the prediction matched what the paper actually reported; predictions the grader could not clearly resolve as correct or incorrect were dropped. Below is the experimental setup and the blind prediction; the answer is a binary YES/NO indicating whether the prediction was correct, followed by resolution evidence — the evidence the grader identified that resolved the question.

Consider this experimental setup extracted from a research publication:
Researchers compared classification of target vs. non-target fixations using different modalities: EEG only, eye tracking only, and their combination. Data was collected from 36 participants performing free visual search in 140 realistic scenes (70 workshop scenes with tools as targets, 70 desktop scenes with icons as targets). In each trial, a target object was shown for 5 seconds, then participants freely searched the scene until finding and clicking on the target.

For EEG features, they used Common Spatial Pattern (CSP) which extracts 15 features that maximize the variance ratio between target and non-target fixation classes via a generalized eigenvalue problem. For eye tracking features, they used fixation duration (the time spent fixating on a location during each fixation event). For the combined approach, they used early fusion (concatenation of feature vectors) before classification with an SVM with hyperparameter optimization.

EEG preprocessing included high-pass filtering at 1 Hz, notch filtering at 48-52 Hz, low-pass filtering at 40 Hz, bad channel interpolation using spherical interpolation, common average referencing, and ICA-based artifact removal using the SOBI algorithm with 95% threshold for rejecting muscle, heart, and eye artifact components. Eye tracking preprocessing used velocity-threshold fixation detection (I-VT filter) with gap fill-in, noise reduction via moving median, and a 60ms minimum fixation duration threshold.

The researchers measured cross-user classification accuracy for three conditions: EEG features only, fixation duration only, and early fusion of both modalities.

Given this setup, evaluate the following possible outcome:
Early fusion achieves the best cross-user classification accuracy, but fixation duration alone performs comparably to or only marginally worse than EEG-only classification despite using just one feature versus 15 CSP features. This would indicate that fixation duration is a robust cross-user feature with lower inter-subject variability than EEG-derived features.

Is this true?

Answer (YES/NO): NO